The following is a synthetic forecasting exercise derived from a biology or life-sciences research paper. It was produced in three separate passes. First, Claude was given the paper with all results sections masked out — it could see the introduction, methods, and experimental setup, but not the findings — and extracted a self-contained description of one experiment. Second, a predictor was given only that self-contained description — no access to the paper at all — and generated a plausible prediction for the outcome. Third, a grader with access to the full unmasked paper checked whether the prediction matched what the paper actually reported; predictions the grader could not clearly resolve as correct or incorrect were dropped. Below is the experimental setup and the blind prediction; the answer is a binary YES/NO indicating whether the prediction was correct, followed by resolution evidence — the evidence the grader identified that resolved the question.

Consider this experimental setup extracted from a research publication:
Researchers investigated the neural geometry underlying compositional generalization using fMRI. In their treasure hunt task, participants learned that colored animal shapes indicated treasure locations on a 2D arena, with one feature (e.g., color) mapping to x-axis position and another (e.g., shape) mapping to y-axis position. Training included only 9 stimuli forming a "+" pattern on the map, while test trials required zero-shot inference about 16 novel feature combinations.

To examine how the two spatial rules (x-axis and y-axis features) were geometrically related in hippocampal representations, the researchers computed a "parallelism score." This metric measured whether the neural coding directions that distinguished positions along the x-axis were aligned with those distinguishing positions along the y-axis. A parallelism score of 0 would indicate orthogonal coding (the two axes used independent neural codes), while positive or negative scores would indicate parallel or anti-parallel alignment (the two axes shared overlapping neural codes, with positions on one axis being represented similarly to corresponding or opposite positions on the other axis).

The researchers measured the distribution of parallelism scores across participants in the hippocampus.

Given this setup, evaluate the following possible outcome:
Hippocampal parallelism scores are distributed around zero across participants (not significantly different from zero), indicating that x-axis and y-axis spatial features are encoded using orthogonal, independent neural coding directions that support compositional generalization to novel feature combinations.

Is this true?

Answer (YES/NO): NO